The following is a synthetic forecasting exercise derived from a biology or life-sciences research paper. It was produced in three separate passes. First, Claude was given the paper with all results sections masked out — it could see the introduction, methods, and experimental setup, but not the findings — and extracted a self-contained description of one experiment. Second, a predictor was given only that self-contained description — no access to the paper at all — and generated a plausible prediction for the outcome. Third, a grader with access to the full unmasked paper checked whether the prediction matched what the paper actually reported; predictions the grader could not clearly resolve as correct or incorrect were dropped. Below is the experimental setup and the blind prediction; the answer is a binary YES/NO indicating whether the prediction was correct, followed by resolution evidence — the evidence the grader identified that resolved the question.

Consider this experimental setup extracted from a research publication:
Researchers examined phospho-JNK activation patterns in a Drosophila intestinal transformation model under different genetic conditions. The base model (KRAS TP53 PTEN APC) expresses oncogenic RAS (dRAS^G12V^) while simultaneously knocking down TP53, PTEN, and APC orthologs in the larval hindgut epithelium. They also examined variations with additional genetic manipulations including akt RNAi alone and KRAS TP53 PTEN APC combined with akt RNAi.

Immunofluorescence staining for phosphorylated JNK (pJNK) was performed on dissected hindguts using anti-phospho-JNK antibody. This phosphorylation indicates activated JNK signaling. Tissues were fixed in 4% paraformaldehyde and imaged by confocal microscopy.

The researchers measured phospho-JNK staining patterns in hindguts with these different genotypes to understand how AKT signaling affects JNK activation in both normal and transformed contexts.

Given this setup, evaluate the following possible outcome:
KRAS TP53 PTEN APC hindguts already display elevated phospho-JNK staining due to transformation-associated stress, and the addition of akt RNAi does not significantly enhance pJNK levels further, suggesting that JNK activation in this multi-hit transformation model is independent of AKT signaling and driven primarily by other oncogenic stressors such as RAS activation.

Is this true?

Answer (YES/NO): NO